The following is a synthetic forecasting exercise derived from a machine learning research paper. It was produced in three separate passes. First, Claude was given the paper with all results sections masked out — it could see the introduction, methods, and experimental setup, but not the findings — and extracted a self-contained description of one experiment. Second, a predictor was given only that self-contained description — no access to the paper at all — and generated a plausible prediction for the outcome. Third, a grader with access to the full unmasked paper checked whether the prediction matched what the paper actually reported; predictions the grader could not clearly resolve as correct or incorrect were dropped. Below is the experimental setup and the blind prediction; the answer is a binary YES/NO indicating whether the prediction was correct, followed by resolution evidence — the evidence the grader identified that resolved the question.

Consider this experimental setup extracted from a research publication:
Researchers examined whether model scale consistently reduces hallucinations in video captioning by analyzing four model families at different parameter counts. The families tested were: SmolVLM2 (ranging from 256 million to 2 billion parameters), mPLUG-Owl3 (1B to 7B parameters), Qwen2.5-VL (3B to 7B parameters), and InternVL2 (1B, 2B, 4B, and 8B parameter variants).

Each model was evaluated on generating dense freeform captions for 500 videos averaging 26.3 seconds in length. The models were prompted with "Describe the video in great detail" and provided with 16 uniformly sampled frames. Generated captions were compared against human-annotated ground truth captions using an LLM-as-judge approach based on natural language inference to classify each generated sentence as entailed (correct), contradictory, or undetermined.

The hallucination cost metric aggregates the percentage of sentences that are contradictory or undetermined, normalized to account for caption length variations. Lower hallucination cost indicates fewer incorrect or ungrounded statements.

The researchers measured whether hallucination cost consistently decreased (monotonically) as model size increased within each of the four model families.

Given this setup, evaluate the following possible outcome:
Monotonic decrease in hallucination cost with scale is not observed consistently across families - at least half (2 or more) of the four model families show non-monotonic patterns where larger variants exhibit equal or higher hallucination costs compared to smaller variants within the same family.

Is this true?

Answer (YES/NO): NO